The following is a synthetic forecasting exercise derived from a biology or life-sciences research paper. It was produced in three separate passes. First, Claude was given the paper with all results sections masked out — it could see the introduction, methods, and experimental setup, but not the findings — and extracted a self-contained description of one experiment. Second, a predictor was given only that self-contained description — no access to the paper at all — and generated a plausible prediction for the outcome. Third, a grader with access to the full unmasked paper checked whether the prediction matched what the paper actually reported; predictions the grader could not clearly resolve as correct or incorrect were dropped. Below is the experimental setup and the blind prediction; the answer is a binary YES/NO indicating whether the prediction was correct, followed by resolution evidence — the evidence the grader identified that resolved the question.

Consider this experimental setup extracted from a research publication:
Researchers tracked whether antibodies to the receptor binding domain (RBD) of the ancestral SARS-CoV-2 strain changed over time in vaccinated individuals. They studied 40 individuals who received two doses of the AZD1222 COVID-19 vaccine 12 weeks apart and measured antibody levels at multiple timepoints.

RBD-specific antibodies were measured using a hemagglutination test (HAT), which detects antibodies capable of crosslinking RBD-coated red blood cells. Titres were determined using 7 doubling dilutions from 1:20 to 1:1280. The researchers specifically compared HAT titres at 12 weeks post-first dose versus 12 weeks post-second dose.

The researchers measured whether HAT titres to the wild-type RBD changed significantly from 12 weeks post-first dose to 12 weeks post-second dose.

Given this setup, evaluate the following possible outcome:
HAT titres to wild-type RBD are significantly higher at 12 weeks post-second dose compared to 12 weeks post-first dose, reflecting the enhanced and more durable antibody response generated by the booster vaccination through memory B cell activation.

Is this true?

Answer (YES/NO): NO